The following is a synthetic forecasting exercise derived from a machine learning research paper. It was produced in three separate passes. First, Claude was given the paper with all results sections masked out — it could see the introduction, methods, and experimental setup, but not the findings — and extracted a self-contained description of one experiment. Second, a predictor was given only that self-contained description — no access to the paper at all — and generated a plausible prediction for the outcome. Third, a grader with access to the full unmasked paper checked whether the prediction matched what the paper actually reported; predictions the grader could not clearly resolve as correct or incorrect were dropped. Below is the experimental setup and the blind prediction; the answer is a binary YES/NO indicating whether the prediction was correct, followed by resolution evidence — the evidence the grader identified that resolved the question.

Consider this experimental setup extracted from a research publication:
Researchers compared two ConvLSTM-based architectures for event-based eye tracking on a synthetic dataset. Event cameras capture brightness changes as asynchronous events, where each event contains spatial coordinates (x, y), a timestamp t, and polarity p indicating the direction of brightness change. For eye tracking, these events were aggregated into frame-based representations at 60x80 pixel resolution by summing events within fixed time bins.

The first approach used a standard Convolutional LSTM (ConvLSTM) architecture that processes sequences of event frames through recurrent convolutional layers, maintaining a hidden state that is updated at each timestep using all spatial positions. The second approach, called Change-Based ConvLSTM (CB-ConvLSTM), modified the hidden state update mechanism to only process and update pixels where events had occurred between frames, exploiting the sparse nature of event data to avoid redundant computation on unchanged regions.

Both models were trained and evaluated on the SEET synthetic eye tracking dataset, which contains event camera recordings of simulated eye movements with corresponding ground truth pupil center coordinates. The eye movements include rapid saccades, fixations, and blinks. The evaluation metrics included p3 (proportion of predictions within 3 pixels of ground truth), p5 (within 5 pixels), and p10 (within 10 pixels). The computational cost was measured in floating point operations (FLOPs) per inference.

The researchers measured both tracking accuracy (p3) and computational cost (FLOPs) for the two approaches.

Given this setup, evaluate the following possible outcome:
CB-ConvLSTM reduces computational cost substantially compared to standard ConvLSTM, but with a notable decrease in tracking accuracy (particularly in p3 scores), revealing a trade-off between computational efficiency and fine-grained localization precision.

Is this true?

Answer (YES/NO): NO